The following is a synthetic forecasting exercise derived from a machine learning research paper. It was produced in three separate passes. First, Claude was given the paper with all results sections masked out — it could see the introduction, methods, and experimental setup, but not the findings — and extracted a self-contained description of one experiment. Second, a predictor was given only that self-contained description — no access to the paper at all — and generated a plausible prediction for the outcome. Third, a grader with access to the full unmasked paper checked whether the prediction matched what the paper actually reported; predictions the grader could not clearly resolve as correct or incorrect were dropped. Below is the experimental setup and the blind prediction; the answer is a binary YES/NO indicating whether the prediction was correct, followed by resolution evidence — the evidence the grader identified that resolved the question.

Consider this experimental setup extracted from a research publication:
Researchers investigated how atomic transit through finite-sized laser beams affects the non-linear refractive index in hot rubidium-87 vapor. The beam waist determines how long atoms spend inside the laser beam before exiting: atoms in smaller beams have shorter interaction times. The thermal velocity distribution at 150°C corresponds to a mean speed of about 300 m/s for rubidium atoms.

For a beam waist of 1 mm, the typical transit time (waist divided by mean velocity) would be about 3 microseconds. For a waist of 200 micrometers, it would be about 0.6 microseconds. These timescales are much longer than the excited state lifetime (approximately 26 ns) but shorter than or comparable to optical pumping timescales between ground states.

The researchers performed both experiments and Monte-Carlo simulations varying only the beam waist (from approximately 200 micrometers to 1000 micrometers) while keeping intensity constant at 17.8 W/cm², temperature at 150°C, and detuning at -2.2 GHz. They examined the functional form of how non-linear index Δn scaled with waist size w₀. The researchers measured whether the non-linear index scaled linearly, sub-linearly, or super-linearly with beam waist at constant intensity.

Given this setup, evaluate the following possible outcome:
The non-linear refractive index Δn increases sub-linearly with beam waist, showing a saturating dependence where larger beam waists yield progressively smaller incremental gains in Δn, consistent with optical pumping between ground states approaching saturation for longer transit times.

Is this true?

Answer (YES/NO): YES